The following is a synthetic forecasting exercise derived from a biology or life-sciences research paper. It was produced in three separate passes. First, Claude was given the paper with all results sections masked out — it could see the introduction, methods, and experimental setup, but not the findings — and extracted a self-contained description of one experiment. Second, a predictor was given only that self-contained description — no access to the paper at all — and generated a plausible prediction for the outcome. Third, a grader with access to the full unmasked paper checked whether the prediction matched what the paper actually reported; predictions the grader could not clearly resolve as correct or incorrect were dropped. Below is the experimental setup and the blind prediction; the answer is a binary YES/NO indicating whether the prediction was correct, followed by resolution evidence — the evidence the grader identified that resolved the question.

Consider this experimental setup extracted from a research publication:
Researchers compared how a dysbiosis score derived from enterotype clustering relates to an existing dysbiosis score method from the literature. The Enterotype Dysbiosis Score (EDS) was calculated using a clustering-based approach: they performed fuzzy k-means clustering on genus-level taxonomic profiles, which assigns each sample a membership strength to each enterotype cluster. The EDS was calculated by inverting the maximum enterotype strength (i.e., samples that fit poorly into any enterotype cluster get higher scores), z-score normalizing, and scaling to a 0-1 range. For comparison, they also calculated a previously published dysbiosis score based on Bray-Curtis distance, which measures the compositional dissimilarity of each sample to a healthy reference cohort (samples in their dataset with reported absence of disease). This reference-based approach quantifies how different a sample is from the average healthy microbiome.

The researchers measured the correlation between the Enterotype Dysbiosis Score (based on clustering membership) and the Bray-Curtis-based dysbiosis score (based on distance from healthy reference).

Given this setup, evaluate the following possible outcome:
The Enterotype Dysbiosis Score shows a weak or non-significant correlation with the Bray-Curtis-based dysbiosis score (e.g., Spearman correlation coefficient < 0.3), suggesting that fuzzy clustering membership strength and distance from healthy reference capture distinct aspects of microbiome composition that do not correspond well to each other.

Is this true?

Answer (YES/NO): NO